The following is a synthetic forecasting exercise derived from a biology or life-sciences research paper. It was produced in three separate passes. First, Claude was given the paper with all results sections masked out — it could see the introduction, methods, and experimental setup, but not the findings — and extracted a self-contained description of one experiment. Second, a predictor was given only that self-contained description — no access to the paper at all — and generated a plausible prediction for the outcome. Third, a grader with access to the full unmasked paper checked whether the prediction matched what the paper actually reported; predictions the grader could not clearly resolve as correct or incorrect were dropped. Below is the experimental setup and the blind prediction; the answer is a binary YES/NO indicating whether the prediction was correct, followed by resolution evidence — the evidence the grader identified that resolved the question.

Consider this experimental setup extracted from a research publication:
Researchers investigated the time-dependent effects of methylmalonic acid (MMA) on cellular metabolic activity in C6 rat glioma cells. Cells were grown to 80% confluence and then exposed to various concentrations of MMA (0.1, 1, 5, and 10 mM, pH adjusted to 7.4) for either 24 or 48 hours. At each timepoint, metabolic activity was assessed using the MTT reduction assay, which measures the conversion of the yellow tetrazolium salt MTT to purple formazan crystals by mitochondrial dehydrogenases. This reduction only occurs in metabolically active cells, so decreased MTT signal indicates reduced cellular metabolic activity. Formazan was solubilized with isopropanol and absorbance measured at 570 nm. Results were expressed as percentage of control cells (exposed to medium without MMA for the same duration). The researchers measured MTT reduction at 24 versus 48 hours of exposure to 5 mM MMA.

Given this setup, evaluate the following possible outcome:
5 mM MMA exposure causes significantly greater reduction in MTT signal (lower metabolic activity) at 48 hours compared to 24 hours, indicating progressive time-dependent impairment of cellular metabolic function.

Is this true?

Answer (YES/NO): YES